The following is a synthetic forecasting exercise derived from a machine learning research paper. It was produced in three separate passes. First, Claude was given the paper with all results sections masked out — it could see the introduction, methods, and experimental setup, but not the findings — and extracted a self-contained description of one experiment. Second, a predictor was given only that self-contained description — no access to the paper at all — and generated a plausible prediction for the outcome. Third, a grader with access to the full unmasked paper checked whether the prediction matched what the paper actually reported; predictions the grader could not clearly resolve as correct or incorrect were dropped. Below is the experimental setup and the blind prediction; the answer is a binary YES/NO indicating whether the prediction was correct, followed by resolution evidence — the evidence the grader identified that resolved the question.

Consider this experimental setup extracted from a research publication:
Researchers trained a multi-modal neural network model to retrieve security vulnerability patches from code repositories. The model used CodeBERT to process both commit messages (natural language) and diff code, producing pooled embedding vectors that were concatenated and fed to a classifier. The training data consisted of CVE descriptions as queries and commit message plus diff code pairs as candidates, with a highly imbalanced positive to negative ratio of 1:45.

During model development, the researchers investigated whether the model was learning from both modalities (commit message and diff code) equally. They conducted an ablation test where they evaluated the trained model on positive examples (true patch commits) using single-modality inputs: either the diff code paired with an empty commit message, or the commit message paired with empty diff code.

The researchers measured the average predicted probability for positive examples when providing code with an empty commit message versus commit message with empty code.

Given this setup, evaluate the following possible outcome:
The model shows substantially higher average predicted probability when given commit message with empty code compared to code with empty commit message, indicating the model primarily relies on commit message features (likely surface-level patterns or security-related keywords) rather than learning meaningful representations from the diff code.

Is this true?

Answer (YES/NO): YES